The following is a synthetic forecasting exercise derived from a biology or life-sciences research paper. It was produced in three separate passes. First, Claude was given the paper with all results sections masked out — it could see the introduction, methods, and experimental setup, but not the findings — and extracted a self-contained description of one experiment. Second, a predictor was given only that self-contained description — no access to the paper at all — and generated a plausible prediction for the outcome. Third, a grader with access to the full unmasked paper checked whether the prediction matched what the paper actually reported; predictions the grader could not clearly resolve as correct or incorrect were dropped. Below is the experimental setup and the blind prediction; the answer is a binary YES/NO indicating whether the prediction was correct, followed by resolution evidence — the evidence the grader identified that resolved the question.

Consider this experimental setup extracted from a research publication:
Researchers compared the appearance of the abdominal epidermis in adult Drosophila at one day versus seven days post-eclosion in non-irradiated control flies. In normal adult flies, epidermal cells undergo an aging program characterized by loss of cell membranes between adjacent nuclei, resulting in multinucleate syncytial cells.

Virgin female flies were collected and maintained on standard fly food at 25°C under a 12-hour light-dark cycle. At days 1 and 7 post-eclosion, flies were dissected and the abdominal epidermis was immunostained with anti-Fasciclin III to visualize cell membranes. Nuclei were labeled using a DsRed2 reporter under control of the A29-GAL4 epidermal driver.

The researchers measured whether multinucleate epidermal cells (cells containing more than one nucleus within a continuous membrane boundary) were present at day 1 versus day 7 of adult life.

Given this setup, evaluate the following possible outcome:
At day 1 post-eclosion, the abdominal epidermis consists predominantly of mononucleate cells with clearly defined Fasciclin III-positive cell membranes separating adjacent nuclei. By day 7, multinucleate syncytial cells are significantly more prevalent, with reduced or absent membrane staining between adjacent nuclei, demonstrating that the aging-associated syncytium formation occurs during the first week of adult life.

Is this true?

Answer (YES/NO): YES